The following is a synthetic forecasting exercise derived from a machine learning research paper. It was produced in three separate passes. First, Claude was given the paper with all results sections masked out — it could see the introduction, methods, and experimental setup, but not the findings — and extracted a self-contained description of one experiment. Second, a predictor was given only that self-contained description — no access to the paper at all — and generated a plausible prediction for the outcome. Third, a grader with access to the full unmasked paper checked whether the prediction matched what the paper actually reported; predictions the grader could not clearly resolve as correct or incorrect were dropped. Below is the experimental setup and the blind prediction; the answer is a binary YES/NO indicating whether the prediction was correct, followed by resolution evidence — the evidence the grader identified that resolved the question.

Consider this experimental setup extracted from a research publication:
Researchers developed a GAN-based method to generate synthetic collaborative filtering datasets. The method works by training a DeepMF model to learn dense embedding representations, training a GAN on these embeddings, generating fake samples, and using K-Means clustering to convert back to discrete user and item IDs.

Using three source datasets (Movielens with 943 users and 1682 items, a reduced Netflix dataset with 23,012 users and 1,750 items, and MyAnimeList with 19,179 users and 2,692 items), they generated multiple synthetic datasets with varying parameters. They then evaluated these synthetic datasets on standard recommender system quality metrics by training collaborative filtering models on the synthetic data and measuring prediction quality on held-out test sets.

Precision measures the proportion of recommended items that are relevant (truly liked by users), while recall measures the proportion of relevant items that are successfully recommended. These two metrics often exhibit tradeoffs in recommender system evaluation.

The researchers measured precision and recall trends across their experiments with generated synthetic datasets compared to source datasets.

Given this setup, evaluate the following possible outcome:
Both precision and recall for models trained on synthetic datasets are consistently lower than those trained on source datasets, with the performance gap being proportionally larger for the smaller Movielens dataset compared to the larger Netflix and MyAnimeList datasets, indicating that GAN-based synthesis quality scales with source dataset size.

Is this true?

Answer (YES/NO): NO